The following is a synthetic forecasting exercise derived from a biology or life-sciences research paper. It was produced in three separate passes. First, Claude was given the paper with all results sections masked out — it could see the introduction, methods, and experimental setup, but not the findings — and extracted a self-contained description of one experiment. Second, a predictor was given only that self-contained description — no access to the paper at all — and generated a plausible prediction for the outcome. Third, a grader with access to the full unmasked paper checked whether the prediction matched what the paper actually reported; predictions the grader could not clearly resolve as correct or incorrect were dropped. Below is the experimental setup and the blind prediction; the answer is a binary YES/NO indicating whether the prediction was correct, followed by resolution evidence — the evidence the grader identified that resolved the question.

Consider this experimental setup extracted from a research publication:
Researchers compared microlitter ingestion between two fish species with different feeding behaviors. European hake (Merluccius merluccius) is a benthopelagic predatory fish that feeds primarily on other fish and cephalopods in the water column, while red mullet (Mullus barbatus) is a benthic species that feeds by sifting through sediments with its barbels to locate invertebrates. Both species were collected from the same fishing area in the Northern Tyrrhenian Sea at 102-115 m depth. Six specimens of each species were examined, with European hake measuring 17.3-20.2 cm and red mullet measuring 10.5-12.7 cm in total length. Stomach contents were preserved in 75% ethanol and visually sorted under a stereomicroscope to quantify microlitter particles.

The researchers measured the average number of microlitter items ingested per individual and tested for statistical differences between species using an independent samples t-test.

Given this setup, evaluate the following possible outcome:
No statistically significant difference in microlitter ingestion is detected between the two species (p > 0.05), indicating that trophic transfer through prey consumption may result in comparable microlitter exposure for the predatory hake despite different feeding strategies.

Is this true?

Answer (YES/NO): YES